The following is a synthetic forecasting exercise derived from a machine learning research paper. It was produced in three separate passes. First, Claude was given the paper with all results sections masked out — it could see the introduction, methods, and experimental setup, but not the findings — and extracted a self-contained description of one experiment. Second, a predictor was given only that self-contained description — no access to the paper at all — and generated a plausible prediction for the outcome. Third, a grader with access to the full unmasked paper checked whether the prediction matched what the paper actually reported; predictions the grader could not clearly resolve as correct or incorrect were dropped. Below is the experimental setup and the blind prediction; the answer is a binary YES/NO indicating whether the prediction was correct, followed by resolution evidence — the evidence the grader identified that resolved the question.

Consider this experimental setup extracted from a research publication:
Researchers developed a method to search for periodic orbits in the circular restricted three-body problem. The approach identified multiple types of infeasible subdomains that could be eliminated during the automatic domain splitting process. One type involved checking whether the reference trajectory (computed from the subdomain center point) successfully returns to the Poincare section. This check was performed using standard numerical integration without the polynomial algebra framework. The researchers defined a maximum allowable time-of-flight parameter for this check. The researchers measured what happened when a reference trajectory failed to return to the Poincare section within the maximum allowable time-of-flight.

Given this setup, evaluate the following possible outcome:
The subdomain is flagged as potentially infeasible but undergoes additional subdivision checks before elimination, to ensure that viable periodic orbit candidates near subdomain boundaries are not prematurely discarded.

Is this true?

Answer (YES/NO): NO